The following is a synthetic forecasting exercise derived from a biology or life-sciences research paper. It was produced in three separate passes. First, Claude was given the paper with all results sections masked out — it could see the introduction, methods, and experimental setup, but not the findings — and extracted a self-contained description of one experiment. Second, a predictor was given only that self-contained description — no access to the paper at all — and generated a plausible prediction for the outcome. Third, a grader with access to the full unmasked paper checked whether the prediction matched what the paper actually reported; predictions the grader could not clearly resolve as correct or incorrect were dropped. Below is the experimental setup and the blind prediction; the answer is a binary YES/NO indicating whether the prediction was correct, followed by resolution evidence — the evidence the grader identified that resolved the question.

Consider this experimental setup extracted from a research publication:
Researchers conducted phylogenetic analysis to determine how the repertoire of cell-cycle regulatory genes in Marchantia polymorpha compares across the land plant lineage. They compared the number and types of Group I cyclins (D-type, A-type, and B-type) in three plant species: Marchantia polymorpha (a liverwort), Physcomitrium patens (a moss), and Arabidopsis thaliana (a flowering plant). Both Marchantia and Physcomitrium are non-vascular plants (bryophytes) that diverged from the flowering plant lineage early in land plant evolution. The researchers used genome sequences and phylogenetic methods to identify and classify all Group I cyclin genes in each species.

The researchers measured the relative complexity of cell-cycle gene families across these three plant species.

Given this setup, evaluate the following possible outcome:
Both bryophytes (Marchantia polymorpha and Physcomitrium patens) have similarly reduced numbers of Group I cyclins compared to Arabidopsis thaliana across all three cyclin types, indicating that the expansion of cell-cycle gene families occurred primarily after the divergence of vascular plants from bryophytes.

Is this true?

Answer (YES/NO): NO